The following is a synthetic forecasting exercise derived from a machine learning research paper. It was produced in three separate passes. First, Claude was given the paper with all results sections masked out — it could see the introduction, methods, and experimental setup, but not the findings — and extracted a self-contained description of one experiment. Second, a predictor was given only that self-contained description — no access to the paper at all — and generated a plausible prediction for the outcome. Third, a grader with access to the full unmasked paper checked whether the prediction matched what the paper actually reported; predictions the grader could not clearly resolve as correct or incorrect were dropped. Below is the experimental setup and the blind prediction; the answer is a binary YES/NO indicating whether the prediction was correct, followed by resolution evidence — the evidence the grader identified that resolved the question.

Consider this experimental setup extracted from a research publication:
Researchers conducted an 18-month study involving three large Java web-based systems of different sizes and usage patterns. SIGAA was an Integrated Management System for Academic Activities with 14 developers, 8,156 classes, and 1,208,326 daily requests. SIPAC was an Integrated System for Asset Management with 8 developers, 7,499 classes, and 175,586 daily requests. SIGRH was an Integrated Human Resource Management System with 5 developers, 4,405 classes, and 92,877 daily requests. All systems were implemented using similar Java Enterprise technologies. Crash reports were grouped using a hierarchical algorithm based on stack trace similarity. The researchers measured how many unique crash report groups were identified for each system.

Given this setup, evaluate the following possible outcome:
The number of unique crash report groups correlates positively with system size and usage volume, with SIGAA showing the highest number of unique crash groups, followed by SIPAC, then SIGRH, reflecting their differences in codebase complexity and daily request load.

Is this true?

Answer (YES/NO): YES